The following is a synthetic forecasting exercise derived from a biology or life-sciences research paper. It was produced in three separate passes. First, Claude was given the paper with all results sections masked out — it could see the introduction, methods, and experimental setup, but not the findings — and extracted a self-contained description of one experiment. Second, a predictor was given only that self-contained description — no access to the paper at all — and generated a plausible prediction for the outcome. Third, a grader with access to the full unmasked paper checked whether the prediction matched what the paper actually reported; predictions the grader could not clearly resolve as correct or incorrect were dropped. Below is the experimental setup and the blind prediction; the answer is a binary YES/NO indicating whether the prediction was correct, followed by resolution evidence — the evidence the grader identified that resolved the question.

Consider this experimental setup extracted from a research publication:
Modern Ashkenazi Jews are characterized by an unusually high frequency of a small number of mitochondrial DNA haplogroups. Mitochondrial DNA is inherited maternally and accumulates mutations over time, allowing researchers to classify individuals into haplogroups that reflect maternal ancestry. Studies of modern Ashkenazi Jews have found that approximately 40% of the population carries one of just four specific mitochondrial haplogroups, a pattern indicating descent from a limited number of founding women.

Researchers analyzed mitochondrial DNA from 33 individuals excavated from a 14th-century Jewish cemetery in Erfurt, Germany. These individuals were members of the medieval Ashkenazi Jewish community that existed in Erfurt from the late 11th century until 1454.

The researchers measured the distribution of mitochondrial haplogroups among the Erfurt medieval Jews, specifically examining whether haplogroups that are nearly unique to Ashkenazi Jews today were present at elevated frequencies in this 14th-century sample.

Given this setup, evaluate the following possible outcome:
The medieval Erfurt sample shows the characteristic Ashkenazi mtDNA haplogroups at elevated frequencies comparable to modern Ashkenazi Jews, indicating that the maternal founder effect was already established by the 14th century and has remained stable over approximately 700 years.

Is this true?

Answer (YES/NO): NO